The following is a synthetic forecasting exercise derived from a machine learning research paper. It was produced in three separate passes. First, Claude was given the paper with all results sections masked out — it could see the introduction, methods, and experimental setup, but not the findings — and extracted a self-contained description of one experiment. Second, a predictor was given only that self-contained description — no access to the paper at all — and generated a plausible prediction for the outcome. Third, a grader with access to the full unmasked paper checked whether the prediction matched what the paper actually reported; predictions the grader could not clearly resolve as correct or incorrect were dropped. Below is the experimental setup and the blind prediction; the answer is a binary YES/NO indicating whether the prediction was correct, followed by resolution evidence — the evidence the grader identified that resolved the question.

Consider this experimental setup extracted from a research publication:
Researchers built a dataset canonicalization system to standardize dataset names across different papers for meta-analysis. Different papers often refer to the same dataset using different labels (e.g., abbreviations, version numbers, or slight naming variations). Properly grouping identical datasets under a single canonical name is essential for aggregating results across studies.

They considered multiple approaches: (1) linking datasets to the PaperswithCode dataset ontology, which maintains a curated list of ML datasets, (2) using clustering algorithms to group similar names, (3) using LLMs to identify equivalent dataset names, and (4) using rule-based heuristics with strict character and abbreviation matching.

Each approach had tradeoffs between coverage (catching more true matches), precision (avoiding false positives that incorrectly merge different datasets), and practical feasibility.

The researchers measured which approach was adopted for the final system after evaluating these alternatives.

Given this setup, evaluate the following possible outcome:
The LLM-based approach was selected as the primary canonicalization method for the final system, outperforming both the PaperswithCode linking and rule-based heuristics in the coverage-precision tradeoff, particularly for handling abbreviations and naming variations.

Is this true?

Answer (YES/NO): NO